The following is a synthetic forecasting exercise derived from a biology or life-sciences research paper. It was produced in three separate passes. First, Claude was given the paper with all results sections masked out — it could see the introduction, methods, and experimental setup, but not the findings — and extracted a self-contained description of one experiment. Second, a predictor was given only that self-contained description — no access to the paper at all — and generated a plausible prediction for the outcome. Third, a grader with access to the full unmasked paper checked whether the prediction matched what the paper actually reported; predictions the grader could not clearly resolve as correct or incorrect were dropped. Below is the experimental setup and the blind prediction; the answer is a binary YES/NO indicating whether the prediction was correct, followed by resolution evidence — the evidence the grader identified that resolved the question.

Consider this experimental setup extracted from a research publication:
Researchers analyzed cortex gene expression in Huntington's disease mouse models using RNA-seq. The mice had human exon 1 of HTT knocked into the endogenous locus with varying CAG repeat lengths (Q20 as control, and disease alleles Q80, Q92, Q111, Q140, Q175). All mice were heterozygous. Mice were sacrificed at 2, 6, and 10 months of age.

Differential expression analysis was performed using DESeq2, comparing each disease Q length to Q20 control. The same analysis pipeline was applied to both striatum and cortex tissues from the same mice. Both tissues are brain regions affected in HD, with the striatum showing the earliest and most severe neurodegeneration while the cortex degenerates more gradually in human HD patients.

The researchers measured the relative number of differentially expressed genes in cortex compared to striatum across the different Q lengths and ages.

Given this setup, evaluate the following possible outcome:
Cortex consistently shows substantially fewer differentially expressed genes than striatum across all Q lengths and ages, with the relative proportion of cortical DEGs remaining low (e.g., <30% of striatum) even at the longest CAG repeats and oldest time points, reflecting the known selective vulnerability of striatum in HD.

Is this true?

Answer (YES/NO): YES